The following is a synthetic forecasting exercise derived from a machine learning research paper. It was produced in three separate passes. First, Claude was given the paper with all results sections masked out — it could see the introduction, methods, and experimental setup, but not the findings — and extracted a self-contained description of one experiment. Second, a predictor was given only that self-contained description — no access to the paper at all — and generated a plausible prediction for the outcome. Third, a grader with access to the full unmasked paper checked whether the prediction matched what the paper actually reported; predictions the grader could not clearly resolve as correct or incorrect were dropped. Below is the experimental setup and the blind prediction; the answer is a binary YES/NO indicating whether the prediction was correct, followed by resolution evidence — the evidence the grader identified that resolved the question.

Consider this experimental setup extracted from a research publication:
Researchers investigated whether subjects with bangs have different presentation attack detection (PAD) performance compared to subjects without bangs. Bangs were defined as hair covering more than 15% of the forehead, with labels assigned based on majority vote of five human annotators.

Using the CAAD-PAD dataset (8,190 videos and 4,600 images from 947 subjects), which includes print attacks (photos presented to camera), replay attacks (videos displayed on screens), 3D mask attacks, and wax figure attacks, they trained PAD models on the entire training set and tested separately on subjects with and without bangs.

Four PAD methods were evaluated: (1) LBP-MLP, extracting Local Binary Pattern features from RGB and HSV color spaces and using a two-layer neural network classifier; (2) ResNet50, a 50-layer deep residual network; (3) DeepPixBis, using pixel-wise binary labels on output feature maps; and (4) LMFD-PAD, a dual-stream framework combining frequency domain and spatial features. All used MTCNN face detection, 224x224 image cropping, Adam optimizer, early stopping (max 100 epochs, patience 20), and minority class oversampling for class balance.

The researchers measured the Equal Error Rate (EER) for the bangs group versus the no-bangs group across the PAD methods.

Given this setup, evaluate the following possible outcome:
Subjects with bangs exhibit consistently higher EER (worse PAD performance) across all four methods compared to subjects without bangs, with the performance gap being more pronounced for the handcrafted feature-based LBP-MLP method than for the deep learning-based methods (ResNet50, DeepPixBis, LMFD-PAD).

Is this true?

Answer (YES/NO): NO